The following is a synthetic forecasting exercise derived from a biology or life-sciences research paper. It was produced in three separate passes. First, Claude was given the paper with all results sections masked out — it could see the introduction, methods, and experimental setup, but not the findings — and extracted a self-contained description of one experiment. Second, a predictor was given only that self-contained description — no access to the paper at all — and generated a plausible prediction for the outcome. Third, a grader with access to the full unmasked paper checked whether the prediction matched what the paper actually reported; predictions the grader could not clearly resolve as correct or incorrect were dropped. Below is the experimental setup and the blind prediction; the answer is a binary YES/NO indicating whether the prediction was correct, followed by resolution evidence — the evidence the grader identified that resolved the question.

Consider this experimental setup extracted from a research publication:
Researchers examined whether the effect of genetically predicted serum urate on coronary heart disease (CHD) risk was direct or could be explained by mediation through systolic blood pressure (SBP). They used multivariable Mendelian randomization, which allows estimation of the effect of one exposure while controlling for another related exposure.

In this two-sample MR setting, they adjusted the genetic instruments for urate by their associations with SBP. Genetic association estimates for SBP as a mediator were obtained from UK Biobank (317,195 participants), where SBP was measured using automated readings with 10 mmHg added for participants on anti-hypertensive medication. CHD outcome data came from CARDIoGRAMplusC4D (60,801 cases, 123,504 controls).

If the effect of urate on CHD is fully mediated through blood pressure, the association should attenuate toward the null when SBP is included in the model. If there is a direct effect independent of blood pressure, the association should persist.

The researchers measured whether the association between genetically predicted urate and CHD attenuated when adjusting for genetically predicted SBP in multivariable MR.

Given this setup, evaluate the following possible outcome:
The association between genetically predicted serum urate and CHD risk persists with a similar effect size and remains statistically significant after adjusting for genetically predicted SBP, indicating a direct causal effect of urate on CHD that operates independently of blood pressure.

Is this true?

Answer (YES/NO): YES